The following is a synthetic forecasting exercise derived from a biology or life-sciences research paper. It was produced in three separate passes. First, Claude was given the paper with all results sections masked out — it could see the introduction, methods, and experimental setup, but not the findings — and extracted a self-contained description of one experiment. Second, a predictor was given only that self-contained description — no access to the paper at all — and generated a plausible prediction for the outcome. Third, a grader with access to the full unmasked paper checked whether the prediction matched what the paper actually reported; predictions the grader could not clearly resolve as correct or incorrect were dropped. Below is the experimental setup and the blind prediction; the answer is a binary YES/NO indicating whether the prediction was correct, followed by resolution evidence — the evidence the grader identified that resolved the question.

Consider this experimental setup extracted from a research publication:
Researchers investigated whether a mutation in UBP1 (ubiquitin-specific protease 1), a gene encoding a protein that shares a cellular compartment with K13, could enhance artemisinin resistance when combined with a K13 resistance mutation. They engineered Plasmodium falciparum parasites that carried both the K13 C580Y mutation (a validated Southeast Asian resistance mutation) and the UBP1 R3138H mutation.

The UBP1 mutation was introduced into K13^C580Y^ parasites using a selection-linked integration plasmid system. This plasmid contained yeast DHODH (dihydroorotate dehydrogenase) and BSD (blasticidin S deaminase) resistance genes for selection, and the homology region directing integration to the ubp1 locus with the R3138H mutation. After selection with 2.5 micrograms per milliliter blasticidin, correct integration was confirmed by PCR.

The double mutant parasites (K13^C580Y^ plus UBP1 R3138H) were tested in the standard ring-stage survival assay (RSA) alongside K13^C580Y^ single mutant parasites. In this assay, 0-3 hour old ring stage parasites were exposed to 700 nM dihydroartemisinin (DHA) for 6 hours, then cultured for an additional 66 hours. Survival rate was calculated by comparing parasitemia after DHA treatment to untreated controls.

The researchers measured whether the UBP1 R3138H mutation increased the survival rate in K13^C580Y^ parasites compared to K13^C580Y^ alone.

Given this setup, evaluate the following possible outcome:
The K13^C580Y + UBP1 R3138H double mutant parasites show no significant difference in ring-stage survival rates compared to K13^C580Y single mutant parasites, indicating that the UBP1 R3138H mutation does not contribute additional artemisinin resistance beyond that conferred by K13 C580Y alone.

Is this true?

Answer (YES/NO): YES